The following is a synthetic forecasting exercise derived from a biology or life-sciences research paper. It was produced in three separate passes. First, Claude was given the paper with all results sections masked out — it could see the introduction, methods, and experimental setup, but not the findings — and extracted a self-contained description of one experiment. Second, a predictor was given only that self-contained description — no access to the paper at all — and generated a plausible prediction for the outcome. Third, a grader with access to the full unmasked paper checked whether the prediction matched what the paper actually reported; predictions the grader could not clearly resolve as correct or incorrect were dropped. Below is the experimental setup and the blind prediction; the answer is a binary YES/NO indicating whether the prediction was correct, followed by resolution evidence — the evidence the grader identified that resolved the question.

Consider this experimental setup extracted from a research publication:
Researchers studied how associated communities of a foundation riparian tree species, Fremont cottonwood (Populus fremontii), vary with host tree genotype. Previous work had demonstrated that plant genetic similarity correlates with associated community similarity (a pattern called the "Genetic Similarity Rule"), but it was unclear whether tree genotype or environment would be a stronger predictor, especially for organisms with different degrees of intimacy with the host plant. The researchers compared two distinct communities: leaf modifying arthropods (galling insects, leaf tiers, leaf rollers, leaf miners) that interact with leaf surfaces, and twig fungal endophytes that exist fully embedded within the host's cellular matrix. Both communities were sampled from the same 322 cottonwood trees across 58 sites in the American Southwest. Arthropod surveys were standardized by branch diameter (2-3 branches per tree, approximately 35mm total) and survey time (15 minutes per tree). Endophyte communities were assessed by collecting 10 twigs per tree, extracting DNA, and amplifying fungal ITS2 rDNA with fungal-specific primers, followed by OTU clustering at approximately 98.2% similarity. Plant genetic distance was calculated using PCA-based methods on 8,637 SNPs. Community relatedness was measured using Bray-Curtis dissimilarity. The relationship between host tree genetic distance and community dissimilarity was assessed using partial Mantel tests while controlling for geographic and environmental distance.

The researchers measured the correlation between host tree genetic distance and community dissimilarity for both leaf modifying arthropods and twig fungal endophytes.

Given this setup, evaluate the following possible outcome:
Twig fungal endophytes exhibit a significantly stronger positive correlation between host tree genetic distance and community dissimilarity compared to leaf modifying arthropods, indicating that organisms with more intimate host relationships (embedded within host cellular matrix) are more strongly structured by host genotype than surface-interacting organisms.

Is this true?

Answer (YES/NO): YES